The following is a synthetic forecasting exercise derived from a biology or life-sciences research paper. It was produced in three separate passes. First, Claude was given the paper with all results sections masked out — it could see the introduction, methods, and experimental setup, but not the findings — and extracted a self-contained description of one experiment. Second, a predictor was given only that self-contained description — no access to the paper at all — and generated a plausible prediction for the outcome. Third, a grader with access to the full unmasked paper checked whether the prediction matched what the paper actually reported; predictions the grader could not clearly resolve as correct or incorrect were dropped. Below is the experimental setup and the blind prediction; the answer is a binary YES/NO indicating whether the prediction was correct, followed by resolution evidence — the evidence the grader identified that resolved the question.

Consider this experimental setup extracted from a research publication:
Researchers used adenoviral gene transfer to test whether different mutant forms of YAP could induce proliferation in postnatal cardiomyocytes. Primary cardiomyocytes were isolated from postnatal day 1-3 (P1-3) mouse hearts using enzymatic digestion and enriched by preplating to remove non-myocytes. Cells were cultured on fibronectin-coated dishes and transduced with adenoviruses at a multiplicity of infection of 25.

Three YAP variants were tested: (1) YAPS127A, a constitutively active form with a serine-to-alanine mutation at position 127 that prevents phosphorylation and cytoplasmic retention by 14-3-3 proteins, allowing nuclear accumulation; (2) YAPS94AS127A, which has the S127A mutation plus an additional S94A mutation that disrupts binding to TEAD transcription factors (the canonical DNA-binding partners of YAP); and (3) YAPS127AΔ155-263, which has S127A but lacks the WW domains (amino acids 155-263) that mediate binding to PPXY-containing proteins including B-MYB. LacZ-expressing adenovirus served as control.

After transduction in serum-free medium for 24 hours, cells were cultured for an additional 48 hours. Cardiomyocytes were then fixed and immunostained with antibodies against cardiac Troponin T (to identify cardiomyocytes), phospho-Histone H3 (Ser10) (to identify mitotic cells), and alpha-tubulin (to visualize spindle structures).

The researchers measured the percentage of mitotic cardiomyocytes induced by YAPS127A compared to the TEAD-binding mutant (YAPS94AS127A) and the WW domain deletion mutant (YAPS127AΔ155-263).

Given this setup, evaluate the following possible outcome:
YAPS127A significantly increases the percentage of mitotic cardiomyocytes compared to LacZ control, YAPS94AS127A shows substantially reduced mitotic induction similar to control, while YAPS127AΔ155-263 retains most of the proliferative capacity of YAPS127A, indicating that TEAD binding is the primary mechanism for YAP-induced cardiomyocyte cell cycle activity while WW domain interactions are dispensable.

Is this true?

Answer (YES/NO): NO